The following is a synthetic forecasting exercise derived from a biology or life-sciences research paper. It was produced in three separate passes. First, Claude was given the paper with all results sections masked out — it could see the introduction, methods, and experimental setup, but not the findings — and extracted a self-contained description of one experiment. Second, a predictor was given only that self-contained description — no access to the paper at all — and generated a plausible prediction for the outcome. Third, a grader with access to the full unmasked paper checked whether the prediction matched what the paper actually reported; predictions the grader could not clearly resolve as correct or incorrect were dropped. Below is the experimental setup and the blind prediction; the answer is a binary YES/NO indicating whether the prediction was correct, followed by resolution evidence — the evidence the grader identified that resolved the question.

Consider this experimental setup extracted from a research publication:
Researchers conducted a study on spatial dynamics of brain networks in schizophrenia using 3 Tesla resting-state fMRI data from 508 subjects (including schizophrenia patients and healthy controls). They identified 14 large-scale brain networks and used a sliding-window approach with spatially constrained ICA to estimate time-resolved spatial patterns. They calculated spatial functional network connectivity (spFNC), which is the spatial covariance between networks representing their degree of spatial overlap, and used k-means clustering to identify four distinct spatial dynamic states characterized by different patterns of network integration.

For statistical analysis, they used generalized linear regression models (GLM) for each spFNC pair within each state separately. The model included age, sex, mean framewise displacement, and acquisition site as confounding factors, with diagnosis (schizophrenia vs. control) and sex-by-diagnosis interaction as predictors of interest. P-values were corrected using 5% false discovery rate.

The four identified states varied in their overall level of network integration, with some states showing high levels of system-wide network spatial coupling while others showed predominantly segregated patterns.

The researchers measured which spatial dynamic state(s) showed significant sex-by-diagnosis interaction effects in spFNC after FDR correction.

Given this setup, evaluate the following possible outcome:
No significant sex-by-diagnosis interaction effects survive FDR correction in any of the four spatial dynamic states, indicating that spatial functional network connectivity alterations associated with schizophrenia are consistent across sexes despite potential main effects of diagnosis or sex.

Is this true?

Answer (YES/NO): NO